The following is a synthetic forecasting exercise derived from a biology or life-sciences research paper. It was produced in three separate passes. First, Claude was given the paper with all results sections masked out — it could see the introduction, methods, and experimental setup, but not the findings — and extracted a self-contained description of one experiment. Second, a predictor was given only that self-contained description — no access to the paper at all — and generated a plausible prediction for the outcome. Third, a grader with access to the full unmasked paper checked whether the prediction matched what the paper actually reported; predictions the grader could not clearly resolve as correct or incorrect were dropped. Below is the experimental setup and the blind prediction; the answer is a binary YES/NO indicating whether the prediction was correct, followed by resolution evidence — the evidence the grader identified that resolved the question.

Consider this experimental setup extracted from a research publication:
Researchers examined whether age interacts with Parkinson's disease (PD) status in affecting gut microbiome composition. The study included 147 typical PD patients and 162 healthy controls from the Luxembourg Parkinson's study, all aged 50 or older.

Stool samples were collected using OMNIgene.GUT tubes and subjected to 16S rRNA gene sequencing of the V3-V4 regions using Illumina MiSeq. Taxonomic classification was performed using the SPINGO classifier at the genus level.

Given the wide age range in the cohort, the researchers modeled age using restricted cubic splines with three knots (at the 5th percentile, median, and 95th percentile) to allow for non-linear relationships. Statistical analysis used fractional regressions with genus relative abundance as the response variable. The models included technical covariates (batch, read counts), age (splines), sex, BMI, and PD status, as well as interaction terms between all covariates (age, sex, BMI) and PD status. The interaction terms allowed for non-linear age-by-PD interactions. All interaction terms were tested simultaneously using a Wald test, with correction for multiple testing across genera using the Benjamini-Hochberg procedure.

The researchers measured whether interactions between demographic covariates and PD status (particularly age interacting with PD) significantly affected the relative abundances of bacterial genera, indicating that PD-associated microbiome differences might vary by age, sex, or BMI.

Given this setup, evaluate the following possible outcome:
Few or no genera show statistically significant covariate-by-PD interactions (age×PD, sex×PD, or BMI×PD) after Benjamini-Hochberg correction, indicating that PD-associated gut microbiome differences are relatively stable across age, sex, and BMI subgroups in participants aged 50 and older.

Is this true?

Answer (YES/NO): NO